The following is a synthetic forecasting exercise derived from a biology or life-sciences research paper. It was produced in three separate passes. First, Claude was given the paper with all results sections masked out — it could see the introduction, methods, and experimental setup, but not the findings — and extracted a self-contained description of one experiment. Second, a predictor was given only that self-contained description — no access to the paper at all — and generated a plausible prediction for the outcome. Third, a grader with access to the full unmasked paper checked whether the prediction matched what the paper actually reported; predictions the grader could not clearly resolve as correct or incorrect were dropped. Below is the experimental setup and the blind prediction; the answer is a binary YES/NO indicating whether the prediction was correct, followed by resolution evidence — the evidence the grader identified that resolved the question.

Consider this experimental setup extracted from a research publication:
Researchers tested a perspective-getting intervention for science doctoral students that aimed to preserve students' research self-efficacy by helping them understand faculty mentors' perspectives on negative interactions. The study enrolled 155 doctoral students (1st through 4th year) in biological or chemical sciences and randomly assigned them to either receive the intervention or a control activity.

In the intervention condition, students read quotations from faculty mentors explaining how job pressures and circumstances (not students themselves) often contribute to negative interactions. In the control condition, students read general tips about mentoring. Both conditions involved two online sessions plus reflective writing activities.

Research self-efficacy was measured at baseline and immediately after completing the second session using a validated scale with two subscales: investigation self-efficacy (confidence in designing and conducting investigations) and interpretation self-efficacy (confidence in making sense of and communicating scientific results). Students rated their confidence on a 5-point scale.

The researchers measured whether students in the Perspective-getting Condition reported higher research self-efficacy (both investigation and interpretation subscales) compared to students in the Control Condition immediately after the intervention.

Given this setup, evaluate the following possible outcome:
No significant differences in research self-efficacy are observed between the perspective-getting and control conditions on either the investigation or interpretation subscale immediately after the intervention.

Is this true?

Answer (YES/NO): YES